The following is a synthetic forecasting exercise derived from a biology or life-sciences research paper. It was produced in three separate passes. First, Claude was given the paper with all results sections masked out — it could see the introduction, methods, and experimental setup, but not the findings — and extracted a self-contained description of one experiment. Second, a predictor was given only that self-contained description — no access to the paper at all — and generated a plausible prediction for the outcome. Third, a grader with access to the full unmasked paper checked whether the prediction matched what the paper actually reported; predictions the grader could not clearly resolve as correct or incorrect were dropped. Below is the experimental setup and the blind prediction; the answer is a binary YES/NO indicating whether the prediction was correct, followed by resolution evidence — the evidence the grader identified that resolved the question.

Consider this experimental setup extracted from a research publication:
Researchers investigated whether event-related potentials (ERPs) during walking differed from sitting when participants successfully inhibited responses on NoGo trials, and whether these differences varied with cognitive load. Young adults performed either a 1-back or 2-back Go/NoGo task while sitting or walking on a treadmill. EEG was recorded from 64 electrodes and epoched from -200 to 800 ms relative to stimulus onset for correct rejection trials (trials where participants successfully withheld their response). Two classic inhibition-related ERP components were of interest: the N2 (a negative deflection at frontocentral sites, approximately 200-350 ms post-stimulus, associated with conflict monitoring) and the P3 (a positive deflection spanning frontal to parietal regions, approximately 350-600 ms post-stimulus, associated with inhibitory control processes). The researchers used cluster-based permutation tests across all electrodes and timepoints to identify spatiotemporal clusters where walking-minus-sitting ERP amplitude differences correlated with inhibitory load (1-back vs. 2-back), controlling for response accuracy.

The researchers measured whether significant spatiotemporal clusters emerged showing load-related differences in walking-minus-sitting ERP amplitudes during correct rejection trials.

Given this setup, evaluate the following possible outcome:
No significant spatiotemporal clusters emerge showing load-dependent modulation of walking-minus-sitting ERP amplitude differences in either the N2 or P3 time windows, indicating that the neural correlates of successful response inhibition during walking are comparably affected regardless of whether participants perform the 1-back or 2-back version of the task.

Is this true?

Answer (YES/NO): NO